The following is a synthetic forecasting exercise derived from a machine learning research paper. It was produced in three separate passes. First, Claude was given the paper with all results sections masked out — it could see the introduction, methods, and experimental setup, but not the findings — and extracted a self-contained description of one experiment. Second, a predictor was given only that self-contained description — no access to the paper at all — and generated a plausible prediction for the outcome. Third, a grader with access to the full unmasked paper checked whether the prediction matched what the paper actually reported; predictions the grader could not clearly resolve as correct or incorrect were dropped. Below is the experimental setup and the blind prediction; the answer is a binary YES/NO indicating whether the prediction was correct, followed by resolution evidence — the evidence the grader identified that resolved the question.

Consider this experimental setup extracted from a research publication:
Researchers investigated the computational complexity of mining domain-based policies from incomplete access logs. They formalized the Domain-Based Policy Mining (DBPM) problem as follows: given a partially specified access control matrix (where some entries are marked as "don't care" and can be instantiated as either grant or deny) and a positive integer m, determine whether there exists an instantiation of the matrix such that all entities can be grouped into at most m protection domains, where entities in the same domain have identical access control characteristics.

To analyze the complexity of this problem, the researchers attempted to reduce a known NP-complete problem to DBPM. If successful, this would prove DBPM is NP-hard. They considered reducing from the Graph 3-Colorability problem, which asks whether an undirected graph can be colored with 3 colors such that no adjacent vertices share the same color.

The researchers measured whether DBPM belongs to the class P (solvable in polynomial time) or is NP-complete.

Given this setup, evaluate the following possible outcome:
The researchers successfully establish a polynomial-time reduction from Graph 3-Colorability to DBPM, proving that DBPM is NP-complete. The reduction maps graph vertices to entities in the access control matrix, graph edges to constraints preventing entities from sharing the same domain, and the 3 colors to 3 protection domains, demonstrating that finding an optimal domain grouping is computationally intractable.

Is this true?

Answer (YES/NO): NO